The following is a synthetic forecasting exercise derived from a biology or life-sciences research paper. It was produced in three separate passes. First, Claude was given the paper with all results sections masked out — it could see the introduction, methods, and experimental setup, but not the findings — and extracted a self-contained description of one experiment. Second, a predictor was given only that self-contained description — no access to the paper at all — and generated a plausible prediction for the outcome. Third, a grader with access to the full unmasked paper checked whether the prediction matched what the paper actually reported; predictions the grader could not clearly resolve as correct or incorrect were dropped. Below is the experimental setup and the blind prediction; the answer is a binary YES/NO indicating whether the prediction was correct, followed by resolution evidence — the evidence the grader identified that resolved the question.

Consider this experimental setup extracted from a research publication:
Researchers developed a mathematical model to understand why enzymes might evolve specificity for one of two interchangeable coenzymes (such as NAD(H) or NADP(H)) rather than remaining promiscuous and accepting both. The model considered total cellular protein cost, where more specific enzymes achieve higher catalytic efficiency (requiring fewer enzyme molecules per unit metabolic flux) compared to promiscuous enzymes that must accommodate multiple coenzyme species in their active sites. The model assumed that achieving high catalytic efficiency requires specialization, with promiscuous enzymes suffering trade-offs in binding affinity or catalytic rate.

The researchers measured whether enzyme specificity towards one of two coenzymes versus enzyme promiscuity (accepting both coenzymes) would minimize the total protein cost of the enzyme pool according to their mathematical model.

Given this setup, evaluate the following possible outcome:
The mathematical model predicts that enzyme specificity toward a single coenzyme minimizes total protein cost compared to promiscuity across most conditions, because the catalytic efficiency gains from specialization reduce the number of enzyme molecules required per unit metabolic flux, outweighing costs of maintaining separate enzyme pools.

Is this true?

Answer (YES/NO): YES